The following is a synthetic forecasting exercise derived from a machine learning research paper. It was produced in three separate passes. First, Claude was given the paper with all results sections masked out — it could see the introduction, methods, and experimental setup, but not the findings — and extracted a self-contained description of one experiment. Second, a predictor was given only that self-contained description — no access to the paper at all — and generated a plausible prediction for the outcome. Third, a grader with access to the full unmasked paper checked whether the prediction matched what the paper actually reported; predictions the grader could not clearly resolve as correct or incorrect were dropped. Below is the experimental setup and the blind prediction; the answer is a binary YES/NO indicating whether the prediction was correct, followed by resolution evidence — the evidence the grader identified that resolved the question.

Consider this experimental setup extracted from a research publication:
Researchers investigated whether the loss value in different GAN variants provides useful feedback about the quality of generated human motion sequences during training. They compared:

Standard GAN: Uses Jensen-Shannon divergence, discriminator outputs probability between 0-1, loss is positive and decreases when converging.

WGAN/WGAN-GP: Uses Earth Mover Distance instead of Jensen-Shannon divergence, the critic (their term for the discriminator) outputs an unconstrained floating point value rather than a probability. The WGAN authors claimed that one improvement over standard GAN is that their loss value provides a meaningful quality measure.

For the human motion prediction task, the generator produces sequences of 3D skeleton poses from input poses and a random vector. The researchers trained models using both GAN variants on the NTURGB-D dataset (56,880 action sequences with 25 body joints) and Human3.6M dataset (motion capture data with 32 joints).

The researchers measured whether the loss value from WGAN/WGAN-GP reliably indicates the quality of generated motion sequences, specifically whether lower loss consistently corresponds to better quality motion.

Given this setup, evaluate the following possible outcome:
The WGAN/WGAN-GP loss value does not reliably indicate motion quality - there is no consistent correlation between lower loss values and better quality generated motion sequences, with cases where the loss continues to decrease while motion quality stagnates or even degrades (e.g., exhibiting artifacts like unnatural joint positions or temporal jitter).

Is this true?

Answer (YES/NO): YES